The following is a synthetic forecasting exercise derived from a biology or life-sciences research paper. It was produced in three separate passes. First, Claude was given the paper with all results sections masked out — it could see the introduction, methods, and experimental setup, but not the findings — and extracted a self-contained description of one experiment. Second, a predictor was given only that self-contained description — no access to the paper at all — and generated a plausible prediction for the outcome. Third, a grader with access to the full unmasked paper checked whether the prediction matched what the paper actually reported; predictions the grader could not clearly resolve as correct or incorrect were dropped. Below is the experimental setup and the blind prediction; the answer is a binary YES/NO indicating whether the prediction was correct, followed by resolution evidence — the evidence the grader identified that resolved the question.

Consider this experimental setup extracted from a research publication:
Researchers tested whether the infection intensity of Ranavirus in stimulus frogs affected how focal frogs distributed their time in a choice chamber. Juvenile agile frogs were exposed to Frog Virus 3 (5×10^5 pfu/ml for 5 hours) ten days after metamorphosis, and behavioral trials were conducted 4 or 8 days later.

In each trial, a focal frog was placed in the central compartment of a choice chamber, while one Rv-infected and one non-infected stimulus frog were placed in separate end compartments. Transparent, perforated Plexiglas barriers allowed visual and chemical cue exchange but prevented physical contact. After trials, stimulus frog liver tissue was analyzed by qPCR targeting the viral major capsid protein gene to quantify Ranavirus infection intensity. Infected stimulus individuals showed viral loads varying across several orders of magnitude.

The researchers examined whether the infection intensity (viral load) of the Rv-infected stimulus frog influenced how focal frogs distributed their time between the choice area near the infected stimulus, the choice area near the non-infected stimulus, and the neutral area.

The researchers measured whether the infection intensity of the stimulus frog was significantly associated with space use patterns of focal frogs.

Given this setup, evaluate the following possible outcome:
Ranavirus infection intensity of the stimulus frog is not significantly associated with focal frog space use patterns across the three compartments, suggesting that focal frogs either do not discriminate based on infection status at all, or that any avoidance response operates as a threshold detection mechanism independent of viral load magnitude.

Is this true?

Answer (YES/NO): YES